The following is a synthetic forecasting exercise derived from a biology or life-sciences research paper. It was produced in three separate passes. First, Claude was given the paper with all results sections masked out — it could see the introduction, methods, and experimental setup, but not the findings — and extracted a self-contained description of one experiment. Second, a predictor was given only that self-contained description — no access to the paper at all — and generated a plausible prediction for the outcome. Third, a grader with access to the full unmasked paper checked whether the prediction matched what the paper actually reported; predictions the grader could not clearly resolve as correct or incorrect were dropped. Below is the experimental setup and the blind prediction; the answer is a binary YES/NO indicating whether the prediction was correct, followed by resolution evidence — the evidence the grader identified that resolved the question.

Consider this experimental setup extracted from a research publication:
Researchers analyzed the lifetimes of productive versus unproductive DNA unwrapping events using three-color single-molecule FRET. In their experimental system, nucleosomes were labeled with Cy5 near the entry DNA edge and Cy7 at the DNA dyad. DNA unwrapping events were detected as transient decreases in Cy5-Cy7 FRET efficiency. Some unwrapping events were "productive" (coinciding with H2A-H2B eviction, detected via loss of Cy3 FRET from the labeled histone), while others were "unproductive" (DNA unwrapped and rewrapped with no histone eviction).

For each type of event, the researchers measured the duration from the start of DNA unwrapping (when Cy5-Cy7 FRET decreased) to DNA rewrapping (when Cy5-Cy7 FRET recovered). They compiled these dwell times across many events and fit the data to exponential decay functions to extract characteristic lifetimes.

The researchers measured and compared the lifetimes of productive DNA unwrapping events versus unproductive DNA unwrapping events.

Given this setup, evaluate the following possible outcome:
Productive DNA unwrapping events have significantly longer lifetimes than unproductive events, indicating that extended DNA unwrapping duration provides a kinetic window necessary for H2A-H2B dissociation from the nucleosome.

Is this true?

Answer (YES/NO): NO